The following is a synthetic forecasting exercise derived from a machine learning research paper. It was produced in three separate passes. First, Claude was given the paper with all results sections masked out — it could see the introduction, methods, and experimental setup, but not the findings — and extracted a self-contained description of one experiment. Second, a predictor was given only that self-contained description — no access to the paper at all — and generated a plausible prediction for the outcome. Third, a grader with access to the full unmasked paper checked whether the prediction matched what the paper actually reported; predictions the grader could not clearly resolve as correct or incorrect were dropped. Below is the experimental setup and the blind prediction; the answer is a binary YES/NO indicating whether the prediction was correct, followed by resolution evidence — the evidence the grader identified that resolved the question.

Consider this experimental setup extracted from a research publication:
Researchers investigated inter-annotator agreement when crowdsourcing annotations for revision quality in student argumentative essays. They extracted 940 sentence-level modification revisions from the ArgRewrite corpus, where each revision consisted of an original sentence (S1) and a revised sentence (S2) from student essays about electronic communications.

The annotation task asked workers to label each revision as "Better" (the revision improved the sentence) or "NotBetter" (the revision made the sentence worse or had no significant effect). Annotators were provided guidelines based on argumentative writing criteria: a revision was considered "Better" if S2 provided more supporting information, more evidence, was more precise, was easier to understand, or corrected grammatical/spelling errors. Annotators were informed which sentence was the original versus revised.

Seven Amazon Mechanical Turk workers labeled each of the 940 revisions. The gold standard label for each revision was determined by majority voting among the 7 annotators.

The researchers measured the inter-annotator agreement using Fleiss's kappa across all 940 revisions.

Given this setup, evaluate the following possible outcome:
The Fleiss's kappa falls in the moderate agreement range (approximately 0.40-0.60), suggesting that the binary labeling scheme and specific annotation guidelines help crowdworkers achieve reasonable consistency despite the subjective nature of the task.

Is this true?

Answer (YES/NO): NO